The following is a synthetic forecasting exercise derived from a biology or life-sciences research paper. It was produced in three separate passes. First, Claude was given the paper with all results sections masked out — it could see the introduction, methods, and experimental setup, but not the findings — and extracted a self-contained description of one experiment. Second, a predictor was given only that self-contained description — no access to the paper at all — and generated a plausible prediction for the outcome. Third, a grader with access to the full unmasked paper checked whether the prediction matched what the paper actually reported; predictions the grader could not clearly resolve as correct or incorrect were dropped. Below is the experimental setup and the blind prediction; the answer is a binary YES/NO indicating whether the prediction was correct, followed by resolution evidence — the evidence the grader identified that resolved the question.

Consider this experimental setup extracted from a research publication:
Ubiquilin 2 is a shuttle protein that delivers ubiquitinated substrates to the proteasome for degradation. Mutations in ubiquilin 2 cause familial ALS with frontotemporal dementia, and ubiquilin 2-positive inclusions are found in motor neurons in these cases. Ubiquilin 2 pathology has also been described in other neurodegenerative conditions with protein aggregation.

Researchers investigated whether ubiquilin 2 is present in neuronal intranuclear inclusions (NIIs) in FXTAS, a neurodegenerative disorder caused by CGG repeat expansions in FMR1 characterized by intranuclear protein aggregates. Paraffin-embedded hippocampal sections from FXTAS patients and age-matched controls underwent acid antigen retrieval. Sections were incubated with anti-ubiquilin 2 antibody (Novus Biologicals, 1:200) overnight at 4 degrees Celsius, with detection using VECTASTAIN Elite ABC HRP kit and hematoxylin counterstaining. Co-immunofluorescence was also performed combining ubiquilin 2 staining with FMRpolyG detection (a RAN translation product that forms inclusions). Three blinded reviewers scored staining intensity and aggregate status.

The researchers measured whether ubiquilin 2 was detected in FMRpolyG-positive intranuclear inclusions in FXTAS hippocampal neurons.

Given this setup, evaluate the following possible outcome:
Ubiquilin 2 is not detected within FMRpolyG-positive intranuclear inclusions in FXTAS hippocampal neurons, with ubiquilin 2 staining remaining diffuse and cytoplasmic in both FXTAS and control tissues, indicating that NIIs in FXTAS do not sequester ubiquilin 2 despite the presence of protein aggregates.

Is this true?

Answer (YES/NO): NO